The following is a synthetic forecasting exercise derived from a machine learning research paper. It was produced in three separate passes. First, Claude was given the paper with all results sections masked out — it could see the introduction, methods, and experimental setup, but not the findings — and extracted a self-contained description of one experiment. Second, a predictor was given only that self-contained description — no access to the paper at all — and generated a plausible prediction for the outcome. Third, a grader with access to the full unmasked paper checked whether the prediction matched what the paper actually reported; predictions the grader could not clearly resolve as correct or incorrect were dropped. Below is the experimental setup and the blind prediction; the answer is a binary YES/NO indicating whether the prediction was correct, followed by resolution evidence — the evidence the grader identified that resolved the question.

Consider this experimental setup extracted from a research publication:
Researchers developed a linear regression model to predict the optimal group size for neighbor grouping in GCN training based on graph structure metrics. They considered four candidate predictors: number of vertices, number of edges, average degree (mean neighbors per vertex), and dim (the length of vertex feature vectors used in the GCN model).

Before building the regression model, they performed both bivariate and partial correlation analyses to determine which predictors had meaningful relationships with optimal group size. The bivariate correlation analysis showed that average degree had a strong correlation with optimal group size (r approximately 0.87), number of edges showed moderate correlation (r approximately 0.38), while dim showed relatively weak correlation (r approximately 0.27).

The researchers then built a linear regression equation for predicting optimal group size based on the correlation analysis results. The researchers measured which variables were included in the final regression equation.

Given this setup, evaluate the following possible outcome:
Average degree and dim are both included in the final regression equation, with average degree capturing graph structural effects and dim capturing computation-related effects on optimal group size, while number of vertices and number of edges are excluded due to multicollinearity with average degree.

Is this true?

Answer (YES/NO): NO